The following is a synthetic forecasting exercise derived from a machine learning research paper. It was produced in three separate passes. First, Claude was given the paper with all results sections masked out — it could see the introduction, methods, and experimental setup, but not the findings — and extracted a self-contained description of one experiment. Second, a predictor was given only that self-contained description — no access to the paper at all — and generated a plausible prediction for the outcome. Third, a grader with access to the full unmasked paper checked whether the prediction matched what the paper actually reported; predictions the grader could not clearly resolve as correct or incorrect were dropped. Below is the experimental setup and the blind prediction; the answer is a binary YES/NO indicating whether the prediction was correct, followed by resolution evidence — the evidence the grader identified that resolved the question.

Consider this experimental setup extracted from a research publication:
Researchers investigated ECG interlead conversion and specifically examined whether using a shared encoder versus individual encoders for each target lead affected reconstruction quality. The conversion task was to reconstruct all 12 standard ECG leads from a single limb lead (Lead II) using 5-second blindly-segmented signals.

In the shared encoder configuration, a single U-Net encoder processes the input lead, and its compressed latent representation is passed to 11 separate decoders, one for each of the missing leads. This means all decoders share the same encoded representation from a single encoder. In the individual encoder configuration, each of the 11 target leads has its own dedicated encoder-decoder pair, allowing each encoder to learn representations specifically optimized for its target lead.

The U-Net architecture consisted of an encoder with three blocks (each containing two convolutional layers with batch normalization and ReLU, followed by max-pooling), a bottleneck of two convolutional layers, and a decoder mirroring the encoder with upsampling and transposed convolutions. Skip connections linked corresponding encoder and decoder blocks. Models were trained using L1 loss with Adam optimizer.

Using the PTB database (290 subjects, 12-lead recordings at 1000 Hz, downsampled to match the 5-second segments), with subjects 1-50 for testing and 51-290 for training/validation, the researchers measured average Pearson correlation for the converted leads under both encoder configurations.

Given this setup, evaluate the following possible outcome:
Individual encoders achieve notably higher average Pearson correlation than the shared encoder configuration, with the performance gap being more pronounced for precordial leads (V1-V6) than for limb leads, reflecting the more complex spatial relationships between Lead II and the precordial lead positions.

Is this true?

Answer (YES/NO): NO